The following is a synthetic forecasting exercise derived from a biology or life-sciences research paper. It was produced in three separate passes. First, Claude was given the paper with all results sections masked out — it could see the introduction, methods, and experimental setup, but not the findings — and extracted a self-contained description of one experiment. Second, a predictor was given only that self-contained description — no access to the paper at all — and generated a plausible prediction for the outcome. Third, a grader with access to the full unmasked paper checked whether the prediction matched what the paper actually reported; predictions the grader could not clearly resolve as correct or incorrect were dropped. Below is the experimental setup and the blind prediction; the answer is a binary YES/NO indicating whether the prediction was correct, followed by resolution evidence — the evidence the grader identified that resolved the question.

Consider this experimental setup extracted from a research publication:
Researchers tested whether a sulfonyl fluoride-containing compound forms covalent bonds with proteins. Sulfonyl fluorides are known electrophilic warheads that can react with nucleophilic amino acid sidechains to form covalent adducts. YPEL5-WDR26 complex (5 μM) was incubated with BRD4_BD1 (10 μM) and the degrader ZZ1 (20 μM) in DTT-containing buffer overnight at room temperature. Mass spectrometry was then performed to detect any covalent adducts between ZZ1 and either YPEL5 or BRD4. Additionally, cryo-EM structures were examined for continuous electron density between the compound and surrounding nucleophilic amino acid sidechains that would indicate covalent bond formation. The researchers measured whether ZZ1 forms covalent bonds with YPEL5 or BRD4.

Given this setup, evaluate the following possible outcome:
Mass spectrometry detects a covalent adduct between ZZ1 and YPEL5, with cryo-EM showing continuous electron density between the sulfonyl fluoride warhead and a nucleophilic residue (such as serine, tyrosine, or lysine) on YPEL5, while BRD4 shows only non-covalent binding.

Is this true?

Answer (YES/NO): NO